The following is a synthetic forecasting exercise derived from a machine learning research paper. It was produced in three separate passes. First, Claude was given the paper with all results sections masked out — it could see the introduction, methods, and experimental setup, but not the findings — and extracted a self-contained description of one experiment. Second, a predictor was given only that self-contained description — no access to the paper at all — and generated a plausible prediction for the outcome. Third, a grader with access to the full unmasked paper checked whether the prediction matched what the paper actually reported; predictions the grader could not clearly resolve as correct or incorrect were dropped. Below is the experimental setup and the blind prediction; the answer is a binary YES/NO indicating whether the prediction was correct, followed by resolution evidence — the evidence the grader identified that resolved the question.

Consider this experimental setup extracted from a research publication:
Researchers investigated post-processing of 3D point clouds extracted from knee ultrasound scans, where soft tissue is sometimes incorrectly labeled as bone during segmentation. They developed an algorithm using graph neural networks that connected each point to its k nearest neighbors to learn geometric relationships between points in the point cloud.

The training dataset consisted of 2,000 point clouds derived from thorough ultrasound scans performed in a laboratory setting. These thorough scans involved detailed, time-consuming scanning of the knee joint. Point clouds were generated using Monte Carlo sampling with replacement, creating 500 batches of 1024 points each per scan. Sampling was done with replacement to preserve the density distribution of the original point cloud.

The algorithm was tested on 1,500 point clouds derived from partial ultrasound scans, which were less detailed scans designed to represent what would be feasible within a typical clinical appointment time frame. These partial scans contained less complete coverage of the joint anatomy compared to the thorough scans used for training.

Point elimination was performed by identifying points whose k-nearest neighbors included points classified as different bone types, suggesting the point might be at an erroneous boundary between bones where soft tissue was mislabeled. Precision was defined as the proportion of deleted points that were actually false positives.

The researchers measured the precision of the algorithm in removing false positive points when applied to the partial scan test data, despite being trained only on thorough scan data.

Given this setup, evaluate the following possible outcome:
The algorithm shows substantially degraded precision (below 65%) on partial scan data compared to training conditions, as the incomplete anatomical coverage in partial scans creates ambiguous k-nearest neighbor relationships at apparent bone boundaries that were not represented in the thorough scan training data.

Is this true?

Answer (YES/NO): NO